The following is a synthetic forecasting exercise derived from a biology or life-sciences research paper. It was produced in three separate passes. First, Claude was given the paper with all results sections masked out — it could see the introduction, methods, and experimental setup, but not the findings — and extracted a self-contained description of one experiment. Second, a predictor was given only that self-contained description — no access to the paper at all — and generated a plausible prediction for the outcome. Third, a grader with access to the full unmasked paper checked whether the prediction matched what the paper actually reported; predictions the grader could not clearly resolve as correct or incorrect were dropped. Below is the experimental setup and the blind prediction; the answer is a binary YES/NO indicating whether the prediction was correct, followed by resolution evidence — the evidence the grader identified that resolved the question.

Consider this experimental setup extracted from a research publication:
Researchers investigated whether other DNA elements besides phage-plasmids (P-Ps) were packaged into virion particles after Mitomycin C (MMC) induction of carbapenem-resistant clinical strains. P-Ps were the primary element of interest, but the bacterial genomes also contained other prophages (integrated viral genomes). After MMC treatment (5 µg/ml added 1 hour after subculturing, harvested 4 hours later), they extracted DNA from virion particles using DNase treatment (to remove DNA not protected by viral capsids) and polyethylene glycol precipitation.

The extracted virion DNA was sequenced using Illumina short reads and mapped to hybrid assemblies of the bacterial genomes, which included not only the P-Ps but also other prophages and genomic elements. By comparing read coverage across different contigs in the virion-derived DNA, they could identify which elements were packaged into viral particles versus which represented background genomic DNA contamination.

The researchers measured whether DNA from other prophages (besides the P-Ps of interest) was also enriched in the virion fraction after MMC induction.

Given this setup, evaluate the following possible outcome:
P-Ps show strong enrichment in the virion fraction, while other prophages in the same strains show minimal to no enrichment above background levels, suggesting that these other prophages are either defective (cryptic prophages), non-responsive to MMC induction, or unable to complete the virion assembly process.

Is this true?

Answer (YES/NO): NO